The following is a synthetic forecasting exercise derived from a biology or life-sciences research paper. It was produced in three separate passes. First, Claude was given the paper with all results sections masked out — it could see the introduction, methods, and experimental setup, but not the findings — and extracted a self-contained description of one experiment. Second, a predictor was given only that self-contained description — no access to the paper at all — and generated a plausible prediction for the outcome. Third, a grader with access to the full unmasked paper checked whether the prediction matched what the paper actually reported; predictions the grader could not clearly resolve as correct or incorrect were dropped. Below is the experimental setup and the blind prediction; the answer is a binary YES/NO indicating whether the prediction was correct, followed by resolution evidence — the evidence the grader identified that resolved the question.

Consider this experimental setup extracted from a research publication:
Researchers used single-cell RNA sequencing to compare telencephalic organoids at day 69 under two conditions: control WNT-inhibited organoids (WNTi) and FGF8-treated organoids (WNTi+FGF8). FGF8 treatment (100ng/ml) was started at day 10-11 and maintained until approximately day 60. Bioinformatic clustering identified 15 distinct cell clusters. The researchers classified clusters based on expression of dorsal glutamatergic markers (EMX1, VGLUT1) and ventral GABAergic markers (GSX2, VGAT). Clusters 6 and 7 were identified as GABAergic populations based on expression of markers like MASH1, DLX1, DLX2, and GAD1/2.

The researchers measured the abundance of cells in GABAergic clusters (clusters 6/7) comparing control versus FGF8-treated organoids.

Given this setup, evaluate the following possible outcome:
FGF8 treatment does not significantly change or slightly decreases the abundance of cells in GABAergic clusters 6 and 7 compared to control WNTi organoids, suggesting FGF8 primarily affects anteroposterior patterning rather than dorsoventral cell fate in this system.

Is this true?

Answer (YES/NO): NO